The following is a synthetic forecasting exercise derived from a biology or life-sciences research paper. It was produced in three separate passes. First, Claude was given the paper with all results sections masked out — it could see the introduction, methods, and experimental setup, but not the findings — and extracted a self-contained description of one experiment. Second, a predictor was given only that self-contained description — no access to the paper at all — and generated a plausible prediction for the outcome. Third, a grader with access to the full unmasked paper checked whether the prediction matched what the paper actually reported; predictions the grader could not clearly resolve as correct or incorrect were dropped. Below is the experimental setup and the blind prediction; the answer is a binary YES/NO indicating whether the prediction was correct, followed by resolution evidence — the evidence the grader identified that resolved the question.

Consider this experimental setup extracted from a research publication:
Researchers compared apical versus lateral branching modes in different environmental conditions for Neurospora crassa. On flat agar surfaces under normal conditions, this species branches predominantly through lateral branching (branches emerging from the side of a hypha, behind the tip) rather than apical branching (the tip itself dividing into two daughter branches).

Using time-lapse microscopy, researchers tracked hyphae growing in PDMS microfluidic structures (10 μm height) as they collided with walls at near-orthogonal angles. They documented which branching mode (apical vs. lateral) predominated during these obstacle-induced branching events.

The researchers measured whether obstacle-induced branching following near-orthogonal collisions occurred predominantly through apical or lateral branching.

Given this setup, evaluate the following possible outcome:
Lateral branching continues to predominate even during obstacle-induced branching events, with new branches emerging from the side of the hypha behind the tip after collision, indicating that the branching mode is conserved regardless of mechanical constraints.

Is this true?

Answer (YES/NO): NO